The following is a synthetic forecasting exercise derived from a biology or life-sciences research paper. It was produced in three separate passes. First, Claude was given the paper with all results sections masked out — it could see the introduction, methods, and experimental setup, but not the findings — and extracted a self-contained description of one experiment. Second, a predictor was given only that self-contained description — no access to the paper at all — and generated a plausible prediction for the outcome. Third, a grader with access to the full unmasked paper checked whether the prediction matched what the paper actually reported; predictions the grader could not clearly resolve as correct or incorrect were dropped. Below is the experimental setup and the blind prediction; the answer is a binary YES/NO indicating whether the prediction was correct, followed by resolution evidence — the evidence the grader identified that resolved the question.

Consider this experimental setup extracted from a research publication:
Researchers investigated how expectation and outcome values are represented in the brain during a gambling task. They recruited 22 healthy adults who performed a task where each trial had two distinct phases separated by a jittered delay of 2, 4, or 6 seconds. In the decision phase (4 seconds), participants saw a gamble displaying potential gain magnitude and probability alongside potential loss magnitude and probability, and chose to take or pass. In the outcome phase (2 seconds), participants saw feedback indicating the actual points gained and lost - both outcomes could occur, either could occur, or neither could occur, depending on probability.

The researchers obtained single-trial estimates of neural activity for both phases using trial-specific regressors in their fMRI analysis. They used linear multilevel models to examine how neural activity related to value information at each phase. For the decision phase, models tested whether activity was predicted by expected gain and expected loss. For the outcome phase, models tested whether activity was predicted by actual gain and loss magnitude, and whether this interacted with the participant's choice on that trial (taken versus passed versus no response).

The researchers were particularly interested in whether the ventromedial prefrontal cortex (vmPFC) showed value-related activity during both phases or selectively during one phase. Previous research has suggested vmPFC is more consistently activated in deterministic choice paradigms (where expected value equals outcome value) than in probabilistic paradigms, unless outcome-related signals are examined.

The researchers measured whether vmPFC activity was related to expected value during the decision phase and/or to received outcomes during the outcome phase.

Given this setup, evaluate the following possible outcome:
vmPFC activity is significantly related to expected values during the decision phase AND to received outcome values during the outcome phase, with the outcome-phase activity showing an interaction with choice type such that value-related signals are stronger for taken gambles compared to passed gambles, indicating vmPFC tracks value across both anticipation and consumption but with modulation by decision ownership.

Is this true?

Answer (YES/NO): NO